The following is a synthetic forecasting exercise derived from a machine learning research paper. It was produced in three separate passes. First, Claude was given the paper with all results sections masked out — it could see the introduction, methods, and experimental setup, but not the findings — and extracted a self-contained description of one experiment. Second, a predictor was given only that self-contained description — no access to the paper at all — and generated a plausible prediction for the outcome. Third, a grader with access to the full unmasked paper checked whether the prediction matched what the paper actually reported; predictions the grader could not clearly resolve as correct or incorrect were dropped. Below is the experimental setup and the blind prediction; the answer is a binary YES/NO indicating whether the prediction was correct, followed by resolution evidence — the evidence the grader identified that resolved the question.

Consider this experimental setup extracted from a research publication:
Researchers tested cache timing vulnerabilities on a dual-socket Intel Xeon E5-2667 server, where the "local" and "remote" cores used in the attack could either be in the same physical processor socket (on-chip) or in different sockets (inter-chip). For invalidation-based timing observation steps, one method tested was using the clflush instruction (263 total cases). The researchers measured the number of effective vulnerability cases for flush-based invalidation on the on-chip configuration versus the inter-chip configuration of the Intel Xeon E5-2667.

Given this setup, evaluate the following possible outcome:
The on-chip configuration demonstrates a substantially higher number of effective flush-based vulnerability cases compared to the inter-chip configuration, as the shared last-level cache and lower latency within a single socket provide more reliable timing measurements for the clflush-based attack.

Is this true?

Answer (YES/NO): YES